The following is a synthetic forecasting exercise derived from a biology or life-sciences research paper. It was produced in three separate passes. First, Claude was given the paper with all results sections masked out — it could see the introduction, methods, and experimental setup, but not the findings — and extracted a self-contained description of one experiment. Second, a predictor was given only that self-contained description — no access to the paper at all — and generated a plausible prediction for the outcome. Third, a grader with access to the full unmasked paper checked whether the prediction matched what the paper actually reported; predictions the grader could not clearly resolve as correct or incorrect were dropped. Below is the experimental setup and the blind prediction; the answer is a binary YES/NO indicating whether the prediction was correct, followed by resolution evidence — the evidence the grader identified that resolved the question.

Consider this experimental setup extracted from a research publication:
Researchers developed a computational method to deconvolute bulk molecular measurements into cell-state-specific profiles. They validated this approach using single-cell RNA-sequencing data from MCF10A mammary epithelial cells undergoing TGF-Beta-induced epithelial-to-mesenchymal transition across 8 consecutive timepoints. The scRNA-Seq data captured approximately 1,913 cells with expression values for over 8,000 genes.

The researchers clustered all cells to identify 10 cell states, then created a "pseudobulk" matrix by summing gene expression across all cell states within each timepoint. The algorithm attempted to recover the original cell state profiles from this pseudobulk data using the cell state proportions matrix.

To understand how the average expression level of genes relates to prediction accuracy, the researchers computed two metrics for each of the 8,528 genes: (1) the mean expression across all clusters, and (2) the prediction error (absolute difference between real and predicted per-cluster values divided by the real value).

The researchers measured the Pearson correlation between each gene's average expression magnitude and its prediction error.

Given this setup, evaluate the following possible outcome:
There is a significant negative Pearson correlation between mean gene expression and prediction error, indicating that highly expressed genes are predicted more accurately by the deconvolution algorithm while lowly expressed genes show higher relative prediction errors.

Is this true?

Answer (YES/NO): NO